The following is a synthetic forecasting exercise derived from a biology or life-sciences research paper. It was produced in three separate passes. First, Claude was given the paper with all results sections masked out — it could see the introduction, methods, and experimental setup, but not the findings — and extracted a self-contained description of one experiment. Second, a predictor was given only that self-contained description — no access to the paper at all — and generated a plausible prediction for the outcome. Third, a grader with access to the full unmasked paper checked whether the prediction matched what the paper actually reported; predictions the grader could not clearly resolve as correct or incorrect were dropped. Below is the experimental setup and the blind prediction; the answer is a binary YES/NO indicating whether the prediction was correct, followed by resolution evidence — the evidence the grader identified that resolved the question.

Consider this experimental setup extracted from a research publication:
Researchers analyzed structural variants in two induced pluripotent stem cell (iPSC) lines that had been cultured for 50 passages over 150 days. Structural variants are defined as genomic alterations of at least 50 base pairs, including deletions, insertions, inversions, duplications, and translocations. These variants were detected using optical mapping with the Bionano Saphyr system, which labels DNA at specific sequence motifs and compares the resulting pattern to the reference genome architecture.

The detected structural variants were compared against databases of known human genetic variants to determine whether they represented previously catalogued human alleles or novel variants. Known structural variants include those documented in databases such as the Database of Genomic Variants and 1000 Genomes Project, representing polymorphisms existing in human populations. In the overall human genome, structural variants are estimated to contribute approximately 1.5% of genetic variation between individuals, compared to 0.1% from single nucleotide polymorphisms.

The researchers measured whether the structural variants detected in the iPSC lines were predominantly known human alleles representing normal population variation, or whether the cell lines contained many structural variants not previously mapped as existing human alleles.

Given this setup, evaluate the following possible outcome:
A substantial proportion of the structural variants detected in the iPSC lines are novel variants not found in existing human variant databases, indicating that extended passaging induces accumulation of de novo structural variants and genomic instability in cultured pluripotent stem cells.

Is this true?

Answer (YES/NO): YES